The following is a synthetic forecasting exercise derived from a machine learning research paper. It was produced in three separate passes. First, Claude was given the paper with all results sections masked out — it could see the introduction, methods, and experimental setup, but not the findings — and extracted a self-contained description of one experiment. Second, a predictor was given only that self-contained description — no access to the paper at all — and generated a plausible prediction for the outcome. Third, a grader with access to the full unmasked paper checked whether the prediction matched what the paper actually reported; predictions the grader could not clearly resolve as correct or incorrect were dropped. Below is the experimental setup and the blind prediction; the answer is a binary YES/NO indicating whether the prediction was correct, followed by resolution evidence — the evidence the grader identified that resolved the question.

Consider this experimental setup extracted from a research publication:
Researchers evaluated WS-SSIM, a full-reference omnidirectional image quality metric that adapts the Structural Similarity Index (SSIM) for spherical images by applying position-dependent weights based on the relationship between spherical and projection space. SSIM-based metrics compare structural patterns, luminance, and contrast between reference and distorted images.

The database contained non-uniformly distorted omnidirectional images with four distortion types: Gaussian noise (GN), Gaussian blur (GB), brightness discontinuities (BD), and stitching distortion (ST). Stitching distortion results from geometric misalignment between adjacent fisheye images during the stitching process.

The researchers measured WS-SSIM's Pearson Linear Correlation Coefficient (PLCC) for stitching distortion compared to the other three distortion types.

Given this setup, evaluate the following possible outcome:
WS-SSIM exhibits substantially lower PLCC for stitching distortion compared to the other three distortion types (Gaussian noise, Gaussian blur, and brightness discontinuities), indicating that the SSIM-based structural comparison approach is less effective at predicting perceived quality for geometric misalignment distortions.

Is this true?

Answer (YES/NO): YES